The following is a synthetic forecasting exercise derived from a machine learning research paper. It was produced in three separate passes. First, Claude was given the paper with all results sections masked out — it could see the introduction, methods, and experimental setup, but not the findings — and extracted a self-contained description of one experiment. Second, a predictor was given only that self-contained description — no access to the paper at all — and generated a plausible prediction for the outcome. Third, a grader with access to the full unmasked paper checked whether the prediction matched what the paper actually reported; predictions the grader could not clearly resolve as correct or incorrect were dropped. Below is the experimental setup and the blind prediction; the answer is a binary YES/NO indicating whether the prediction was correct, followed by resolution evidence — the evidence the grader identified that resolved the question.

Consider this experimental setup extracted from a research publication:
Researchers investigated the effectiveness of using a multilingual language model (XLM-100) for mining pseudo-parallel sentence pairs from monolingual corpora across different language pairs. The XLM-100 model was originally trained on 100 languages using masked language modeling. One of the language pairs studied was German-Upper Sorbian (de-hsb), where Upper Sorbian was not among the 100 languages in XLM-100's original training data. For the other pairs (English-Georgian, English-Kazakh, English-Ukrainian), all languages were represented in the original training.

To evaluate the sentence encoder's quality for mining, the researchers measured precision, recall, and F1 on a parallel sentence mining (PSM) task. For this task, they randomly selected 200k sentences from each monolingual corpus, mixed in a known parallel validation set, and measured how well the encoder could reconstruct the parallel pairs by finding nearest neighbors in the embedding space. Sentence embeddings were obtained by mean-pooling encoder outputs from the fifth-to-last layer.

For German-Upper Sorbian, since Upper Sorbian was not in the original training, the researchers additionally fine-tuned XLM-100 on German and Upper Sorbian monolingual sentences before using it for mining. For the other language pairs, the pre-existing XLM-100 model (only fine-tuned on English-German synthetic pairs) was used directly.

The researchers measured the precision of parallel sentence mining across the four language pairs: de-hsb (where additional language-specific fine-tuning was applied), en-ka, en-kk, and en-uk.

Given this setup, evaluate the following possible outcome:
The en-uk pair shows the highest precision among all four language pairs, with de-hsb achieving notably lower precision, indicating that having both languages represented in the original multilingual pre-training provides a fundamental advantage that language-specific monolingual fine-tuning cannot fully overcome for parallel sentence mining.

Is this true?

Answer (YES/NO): NO